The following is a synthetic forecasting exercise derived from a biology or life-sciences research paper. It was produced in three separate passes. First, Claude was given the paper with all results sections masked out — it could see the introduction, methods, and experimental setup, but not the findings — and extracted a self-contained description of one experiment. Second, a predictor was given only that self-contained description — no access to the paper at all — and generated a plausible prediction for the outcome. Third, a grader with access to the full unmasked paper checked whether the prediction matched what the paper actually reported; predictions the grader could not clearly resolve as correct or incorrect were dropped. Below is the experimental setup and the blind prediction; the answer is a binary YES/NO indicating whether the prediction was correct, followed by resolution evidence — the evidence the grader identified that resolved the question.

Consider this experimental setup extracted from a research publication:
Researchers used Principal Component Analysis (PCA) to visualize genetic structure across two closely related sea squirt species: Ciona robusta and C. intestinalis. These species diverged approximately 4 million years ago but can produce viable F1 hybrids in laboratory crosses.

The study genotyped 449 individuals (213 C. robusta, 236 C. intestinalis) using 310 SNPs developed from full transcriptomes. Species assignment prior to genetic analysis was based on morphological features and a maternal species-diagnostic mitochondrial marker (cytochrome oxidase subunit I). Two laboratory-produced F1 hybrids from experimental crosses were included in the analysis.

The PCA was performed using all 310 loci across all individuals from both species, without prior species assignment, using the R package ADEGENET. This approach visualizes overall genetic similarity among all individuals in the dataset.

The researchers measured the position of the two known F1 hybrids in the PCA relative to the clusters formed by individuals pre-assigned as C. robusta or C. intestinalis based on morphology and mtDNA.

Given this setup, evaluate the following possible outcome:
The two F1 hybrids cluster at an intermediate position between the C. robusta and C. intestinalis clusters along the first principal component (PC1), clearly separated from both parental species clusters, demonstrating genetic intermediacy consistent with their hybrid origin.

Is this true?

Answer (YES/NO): YES